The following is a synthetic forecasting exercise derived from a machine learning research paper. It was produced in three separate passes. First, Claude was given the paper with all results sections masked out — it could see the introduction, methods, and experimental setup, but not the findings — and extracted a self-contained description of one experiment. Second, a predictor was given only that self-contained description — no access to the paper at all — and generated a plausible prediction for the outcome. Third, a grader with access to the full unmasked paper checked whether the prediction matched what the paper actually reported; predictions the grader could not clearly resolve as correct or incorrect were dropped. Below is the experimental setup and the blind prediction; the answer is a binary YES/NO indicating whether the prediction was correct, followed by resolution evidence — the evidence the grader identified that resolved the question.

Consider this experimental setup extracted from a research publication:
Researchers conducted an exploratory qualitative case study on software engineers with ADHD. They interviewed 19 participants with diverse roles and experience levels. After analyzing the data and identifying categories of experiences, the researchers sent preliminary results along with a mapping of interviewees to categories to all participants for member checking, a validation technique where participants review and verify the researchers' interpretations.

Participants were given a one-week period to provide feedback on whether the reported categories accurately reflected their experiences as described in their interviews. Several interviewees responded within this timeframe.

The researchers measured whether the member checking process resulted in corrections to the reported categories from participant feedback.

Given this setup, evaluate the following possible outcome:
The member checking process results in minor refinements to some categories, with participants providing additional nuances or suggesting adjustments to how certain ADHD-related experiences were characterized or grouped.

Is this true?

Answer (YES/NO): NO